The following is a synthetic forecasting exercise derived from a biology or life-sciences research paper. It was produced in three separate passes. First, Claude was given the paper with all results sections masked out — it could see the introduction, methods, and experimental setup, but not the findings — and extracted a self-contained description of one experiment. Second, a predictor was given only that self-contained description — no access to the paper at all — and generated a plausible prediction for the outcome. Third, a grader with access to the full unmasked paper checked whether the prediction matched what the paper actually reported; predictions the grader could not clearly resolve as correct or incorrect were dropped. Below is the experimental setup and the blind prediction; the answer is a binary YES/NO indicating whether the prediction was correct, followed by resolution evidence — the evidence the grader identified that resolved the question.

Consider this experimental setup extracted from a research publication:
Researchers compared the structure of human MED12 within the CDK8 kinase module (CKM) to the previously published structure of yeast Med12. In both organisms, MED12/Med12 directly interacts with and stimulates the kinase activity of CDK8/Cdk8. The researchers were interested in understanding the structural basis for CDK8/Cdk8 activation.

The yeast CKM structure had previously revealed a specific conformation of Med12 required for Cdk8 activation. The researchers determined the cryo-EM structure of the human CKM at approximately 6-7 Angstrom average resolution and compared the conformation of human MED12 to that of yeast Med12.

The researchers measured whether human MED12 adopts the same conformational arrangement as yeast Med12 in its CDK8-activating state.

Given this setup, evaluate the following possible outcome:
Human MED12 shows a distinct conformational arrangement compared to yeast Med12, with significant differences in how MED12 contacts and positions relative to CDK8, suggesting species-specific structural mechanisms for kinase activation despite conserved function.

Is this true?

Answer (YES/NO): YES